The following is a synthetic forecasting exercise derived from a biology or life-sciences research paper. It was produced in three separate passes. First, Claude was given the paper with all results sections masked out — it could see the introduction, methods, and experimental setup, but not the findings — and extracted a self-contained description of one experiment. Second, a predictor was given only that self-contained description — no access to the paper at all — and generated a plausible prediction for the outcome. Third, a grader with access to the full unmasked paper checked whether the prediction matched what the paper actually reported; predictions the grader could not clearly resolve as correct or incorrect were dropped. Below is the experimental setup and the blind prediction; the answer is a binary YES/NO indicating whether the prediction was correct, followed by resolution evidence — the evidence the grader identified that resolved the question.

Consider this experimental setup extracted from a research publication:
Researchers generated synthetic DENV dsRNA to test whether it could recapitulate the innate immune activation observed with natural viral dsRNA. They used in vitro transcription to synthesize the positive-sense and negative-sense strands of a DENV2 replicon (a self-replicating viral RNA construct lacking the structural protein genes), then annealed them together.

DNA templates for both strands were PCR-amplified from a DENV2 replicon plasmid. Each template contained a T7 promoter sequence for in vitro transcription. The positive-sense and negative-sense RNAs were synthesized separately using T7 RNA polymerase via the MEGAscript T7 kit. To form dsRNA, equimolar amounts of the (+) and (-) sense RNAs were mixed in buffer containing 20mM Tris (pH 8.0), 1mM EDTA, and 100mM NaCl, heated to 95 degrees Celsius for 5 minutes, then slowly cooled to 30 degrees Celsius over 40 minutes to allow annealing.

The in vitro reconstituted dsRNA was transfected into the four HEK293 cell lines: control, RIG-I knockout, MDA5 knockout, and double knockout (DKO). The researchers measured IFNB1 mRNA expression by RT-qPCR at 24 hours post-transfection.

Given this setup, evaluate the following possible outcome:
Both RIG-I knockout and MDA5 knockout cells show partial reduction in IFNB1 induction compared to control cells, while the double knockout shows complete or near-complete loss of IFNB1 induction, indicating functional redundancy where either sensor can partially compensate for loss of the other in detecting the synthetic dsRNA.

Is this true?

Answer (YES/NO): NO